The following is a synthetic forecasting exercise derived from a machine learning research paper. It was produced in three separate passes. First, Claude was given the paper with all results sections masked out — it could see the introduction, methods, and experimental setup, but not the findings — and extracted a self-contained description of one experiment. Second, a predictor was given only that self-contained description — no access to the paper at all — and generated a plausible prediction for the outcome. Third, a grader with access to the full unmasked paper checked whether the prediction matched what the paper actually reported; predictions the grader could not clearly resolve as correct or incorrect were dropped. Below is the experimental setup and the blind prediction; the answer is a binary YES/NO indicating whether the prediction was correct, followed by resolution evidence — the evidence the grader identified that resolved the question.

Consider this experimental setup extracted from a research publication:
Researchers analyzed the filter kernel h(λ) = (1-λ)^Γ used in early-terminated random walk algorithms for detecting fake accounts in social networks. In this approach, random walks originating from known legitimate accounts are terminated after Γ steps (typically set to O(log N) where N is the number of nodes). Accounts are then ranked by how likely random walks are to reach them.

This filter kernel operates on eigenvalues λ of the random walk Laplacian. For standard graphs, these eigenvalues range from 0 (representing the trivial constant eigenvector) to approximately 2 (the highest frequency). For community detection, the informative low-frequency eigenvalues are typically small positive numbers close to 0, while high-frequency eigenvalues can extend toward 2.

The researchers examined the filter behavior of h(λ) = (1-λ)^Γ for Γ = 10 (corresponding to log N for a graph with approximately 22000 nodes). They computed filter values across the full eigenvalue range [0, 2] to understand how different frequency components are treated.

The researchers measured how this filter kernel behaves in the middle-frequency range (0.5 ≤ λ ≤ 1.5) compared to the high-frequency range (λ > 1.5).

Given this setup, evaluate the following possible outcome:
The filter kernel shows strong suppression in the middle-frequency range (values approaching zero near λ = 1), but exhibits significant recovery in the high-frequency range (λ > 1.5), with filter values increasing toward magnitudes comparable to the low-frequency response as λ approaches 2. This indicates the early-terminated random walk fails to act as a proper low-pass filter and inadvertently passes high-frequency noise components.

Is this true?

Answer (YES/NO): YES